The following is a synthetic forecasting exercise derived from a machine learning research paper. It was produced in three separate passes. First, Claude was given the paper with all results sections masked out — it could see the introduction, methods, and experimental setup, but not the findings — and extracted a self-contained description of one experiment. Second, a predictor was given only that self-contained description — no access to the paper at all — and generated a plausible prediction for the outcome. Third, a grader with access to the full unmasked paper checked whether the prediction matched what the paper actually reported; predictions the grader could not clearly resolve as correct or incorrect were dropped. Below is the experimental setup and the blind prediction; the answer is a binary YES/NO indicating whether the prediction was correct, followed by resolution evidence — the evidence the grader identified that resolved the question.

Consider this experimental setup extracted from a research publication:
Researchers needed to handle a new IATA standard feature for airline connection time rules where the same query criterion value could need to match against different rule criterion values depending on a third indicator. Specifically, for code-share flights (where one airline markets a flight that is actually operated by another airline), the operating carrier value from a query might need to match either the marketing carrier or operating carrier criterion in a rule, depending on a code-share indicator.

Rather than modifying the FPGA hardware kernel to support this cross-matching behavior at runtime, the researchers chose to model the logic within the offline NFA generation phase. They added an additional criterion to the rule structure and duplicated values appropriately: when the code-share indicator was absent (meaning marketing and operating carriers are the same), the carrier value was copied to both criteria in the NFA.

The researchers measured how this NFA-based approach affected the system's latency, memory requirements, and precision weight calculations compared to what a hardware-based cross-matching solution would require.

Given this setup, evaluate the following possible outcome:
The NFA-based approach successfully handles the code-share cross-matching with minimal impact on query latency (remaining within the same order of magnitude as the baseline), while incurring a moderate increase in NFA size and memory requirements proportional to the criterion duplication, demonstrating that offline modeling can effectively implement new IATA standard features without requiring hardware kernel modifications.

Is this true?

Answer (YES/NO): NO